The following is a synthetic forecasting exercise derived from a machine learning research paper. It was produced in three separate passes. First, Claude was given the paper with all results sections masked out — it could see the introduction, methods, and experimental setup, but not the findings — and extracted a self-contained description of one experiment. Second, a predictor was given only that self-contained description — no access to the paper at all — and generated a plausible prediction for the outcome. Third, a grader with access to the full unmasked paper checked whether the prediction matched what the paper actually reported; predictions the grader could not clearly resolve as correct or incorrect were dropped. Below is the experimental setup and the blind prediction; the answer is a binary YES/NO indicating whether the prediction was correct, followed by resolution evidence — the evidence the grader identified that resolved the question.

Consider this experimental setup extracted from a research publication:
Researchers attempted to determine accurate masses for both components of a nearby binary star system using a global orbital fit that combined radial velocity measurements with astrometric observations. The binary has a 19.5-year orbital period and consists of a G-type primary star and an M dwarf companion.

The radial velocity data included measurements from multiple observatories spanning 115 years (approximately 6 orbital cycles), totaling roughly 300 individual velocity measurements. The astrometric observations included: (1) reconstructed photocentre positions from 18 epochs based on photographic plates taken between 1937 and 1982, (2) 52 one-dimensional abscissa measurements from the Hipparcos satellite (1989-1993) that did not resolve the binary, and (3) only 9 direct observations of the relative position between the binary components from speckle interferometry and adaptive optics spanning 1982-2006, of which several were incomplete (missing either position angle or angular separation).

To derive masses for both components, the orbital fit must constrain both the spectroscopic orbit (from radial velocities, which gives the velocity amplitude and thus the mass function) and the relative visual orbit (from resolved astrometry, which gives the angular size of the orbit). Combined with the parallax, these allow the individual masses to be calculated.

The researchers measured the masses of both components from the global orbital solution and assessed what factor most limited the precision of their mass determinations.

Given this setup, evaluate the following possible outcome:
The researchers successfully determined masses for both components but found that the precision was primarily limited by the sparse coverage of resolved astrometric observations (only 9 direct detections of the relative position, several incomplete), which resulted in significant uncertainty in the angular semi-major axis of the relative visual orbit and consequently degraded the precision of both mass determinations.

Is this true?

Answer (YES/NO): YES